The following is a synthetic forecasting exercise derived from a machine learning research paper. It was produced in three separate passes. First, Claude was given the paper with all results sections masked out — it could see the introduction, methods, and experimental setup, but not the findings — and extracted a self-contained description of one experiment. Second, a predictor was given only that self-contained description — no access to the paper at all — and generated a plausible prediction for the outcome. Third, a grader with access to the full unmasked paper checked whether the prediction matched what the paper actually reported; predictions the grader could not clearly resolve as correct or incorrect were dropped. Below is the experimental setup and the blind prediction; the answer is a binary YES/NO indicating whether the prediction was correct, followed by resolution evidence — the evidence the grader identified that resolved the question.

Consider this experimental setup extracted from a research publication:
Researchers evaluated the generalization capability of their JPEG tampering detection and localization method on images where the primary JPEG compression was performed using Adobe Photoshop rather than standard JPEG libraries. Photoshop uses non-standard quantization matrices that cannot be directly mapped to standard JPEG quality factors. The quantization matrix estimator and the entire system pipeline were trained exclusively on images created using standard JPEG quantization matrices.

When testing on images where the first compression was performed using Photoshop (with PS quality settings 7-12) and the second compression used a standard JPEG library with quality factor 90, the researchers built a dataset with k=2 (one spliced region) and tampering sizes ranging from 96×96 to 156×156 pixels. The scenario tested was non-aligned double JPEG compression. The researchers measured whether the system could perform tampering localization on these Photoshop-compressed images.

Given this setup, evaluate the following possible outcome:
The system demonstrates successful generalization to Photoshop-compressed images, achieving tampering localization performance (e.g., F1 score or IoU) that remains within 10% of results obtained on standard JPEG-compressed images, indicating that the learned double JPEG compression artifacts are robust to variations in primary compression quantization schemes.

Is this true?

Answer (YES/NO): NO